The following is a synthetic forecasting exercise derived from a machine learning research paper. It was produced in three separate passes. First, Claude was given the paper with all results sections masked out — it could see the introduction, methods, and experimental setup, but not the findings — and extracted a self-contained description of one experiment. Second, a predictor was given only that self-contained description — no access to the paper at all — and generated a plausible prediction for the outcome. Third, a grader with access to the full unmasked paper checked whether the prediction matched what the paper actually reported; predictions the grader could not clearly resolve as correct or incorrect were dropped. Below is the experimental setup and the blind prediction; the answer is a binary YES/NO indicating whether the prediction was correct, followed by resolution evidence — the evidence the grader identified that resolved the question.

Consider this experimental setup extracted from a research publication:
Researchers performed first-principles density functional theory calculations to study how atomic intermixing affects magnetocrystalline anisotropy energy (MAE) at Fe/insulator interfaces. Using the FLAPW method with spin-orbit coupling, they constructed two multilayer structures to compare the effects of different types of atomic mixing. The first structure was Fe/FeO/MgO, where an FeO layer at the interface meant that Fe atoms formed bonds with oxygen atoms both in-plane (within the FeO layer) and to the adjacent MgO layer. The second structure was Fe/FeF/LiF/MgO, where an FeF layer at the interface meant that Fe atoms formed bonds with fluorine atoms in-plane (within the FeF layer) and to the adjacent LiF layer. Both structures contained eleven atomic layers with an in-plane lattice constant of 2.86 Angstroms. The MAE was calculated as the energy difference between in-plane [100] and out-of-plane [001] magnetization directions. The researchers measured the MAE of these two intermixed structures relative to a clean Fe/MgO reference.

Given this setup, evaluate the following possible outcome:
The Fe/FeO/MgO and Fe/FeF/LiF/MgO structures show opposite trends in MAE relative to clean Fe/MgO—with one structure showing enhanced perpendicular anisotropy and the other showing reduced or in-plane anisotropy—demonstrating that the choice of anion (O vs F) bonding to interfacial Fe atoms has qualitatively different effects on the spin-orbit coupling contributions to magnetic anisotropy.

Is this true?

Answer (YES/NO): NO